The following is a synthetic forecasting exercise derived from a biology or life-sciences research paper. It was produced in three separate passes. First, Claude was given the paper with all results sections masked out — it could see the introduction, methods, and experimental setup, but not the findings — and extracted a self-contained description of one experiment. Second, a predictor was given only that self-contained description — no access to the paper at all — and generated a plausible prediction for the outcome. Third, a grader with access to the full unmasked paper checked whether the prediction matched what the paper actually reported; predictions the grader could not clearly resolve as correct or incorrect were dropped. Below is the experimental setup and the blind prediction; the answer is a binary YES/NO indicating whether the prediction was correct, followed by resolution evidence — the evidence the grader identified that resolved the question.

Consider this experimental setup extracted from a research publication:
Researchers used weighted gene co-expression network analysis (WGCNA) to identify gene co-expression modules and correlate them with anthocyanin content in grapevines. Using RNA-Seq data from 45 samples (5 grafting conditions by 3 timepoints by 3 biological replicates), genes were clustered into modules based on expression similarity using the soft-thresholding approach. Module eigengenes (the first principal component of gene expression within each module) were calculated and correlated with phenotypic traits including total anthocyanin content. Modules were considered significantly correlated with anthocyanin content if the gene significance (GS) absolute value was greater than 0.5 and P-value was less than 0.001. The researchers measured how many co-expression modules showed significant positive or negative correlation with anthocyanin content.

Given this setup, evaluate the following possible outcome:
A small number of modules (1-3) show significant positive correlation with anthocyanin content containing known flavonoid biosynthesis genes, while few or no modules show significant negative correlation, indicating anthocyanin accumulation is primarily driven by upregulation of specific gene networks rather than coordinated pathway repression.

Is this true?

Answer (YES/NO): NO